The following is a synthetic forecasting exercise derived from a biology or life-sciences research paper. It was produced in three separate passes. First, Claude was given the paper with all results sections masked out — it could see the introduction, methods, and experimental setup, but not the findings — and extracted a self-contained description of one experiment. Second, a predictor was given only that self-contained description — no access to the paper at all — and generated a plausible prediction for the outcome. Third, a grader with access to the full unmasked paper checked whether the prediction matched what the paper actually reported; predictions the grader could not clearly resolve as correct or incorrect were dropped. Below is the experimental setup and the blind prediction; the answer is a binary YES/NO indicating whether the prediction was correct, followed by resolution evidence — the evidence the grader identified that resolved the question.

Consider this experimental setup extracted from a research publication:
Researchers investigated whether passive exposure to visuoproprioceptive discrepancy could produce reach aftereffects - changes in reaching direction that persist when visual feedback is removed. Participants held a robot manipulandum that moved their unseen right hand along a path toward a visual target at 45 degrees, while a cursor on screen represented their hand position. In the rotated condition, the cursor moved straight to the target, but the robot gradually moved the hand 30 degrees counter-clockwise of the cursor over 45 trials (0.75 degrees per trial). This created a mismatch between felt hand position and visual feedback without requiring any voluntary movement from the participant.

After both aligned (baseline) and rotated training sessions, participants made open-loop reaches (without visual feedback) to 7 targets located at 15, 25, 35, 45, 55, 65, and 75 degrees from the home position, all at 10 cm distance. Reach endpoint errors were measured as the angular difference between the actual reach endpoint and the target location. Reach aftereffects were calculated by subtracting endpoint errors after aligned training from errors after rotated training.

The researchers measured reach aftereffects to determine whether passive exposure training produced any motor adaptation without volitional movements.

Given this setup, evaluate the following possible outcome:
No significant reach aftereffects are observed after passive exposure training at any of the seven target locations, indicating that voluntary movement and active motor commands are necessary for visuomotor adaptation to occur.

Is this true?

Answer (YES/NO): NO